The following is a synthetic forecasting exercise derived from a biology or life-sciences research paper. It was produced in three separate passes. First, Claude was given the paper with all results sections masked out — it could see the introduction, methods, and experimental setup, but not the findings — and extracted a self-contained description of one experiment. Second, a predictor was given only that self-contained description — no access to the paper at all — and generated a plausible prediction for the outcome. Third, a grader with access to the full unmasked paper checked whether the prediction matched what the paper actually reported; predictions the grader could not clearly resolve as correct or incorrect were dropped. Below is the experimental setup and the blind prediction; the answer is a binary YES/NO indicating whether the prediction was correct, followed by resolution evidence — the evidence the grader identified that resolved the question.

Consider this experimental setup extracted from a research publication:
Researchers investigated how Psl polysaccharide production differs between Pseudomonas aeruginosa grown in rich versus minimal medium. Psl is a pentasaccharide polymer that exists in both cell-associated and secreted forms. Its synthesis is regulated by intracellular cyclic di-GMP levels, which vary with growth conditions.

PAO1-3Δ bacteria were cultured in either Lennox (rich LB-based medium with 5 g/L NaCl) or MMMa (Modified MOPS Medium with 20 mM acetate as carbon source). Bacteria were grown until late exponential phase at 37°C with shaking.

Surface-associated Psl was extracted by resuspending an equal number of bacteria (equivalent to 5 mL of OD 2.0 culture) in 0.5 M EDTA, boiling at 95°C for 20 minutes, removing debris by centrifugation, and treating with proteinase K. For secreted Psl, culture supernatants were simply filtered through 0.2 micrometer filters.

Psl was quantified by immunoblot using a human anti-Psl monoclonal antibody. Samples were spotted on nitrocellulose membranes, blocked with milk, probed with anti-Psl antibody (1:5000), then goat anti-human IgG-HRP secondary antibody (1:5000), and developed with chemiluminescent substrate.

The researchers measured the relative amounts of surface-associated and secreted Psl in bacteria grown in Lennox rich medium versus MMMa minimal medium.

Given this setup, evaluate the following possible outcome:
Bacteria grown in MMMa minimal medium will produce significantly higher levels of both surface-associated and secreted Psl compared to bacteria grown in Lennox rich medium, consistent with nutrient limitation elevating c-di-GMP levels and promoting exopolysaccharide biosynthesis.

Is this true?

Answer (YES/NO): NO